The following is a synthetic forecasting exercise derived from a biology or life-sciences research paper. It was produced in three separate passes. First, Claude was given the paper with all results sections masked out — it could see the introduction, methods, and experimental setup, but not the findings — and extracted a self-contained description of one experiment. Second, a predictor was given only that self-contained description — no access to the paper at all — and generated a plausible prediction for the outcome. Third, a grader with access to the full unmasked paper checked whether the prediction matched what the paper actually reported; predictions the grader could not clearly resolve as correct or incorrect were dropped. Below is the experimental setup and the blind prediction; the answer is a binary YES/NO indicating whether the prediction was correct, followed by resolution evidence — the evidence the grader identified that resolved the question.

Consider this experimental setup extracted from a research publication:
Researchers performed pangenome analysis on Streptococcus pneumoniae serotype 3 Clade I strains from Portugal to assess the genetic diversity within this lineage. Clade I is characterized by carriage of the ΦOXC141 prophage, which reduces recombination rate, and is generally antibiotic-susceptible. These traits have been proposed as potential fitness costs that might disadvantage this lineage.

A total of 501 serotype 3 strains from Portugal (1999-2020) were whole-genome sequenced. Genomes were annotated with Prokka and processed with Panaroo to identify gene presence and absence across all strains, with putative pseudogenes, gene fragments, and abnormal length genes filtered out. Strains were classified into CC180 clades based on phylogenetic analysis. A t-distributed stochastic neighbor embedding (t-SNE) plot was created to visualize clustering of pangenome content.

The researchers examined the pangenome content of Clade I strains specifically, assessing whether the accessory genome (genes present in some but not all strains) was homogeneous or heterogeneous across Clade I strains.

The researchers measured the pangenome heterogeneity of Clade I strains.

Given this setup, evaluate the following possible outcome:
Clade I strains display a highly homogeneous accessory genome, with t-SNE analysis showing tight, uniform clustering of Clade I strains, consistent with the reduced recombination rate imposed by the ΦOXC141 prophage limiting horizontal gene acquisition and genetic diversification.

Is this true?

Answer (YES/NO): NO